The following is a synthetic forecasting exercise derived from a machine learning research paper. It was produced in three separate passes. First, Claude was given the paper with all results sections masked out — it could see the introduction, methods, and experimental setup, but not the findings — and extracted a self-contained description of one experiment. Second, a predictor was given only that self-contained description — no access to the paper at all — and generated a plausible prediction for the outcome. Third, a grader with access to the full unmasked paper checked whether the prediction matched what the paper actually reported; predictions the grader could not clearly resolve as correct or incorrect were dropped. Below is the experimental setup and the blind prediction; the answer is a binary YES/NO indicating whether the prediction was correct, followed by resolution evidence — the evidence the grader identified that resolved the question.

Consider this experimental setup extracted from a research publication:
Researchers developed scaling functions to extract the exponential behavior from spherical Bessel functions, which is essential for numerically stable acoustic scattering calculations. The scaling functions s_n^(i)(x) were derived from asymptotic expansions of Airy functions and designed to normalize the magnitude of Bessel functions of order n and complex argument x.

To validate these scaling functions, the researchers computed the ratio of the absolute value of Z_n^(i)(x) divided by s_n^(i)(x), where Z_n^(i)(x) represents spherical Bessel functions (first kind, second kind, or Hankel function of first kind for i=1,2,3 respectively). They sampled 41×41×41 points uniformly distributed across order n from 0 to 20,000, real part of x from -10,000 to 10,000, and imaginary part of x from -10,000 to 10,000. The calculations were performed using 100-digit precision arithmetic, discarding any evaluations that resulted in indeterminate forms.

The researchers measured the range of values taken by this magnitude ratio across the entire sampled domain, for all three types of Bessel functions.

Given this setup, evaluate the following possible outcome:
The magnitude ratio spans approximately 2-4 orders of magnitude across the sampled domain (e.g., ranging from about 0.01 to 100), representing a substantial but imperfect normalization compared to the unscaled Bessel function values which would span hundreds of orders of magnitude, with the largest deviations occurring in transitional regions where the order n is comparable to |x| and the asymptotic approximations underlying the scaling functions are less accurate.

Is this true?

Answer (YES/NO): NO